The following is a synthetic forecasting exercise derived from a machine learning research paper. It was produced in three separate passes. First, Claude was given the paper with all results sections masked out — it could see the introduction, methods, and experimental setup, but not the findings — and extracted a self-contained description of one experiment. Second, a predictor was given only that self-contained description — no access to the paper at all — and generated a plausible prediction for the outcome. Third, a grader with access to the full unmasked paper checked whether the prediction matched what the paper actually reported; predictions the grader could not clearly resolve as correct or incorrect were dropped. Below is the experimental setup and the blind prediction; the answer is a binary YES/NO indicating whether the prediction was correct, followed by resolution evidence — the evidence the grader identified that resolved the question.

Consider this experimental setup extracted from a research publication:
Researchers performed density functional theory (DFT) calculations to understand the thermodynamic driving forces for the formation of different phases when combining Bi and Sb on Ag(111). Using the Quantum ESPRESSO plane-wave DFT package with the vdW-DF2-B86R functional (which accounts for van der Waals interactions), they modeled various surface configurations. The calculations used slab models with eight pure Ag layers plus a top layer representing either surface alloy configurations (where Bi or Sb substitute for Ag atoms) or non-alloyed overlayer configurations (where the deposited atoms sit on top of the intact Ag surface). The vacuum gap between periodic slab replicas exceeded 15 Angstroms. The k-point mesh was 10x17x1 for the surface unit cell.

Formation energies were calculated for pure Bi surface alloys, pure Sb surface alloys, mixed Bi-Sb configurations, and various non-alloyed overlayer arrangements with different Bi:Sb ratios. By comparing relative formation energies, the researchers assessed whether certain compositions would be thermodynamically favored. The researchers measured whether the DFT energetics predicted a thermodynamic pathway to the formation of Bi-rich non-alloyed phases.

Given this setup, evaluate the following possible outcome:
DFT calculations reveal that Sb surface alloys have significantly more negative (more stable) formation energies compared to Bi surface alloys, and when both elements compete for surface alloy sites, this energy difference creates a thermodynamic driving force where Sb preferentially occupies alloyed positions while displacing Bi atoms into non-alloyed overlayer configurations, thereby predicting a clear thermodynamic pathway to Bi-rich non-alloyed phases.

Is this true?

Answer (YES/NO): YES